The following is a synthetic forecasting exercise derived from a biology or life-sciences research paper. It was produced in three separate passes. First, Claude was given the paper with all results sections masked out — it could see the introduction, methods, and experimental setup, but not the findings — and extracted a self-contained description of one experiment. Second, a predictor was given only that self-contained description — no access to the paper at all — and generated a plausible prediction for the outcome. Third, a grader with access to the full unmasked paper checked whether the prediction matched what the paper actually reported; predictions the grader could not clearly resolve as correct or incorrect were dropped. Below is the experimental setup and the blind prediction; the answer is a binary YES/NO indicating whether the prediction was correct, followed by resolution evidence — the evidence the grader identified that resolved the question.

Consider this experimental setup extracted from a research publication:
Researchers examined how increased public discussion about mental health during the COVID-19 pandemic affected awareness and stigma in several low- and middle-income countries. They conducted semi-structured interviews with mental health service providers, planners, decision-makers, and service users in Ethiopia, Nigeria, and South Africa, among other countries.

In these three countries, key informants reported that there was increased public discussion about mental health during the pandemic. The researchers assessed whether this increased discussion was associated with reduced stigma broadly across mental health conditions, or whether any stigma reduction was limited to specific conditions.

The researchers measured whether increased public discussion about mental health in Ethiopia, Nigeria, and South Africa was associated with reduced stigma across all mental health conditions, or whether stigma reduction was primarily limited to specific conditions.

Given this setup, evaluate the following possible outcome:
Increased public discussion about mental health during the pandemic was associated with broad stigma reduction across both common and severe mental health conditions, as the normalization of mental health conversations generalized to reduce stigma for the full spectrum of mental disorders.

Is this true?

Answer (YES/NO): NO